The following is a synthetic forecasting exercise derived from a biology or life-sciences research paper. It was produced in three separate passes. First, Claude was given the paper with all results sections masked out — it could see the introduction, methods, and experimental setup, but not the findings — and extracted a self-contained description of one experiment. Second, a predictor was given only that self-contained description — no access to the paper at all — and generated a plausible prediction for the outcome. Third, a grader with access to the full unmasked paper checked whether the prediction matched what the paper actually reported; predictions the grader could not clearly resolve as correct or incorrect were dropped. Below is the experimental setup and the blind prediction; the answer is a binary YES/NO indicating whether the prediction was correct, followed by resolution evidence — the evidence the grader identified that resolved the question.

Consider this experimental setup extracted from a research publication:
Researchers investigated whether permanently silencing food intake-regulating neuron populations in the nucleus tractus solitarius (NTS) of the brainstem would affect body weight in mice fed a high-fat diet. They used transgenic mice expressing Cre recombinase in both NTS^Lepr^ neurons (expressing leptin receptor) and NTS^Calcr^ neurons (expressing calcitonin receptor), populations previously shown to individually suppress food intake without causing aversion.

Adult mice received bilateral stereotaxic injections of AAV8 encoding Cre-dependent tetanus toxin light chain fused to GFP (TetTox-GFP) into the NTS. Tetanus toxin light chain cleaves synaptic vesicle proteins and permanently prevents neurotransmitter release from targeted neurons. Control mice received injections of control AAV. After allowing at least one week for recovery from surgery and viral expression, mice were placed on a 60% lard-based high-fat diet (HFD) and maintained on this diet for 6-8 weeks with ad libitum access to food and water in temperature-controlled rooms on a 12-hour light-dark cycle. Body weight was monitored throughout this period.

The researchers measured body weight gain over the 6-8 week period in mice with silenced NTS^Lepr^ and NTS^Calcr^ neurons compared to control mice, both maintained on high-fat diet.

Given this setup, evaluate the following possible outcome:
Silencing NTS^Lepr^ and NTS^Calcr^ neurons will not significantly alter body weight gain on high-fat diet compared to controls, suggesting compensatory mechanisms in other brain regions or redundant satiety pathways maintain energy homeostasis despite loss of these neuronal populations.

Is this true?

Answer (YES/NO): NO